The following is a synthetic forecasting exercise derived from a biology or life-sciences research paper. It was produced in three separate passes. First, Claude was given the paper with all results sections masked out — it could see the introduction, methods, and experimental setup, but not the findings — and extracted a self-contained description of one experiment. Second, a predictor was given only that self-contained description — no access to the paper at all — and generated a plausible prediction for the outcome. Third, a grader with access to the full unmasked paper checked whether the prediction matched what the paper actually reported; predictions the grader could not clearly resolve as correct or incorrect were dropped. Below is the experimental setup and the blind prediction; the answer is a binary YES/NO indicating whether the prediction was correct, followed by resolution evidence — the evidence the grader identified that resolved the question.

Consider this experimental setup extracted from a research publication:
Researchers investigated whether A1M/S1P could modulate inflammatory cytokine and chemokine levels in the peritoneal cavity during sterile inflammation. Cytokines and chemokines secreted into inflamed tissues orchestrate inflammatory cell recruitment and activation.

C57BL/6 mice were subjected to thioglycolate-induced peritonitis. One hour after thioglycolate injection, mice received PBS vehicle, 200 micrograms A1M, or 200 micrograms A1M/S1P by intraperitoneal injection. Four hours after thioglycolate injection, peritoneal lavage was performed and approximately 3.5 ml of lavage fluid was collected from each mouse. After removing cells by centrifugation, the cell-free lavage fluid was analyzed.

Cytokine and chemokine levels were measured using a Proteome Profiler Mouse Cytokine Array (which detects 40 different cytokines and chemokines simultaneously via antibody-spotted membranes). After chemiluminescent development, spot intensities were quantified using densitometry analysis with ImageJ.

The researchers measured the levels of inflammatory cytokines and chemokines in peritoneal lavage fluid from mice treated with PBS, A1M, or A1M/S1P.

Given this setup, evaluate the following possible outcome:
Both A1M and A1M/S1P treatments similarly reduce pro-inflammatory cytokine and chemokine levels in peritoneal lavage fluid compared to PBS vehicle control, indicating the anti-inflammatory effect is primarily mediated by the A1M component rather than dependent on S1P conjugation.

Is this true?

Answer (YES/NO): NO